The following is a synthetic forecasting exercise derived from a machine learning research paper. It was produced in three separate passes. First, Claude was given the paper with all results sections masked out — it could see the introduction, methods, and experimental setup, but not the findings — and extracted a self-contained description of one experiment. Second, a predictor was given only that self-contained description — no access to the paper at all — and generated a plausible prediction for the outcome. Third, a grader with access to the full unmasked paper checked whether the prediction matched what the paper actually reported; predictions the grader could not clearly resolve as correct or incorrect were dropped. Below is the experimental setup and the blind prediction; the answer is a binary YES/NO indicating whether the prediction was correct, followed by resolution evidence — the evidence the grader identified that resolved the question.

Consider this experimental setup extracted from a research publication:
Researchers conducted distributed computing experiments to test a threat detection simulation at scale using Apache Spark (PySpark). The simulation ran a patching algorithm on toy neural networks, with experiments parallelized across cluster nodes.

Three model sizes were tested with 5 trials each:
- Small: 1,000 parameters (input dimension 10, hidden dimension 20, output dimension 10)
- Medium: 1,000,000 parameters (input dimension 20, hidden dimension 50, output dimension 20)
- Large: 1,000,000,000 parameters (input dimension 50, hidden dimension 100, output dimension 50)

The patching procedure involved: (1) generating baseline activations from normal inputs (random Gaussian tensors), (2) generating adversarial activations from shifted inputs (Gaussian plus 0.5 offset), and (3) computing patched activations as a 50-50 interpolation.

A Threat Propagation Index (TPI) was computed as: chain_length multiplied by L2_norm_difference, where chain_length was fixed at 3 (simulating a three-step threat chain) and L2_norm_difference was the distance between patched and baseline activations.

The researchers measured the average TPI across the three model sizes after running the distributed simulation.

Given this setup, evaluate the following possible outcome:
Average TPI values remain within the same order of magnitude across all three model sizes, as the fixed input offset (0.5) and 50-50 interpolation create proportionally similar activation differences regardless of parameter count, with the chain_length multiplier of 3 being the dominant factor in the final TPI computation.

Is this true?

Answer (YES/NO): NO